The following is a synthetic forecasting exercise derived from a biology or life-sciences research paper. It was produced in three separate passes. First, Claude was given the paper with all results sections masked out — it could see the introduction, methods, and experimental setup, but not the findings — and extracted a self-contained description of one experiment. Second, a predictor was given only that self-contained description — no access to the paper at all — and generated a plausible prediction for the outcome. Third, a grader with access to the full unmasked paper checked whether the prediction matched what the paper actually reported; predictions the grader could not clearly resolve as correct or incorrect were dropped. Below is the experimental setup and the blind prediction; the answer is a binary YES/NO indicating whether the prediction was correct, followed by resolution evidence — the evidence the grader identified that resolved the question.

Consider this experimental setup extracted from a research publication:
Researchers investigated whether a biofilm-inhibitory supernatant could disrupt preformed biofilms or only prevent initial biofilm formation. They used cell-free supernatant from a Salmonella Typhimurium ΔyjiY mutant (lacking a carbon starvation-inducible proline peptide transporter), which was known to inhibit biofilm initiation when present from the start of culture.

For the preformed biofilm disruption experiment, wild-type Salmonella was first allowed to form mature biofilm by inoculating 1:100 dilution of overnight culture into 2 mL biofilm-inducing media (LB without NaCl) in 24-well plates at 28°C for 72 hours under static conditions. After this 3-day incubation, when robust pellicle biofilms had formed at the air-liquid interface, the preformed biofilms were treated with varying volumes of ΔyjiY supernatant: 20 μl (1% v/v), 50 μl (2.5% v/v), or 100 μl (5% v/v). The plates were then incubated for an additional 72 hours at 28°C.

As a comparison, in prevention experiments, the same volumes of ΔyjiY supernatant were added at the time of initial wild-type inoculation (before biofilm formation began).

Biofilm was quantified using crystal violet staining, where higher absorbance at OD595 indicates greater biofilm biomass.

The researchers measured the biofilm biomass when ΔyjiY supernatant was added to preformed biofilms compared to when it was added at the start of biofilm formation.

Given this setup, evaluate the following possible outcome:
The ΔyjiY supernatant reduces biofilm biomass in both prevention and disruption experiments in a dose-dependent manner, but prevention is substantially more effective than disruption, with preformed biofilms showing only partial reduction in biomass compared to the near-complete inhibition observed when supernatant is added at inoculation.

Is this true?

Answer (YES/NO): NO